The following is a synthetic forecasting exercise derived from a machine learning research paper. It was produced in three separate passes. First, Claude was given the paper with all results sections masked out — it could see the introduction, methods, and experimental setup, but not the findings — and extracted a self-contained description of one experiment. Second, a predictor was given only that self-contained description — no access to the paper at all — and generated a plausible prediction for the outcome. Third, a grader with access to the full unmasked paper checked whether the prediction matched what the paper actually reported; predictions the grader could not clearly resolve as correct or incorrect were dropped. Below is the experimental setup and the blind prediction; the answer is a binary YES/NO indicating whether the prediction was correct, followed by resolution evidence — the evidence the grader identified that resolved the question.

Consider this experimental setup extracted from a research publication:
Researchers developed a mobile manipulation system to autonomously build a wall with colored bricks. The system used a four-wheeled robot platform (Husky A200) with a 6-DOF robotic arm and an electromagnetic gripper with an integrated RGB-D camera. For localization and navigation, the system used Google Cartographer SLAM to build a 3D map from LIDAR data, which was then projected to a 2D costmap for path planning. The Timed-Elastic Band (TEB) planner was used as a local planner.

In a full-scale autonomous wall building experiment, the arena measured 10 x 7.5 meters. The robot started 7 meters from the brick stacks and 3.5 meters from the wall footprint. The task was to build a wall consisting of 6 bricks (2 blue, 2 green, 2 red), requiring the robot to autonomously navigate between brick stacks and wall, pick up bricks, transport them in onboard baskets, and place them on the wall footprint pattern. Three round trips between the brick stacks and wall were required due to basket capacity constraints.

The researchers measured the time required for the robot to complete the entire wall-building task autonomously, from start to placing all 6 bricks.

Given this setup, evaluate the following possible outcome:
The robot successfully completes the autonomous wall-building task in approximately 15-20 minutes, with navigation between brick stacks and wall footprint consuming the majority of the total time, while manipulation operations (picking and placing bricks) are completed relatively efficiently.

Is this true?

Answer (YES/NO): NO